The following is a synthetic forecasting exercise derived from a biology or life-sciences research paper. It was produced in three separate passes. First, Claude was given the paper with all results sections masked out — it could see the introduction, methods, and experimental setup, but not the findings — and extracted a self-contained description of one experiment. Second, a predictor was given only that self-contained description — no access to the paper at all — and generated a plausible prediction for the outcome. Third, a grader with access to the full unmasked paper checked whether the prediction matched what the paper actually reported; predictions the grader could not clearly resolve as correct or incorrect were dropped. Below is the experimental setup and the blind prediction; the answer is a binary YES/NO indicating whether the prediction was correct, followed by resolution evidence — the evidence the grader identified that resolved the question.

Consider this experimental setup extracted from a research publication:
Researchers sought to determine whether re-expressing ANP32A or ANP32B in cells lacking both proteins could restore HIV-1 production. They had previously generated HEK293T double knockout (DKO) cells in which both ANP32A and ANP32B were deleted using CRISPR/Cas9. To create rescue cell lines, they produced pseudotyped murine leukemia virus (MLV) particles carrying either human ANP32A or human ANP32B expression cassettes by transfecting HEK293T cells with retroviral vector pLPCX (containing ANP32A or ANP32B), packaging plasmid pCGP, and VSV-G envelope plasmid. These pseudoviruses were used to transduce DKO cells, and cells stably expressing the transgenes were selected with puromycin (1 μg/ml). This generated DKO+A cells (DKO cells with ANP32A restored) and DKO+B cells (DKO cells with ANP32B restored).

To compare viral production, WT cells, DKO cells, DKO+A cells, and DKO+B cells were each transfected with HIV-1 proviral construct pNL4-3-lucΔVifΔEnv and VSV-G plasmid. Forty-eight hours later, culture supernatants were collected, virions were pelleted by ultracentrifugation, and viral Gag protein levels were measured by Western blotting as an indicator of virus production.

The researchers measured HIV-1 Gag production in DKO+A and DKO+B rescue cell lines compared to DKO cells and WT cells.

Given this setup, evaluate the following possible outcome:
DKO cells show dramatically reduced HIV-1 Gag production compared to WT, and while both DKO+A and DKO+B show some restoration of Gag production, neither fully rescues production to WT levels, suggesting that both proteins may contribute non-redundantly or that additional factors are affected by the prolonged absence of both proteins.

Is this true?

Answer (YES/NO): NO